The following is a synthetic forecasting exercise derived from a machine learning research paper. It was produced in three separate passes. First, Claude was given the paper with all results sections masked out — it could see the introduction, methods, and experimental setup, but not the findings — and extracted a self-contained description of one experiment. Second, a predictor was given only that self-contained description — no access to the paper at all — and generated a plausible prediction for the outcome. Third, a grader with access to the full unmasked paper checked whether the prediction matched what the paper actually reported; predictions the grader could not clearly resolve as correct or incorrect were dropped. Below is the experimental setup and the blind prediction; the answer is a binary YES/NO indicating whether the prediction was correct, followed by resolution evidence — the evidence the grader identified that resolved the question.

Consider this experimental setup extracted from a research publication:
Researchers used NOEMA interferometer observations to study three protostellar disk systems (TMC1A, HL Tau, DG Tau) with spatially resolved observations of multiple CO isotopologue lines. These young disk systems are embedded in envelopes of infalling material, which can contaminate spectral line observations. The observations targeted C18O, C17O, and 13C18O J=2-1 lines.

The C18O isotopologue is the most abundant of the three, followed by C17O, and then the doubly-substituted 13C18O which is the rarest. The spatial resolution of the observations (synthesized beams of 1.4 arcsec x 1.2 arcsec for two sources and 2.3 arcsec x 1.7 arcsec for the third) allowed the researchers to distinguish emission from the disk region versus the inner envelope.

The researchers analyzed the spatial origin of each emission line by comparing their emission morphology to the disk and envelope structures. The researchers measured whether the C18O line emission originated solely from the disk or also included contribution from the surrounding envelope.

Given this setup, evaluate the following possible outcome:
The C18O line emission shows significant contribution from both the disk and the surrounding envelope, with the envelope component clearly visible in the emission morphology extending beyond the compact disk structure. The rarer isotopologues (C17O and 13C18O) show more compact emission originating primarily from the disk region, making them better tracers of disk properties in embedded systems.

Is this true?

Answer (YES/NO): YES